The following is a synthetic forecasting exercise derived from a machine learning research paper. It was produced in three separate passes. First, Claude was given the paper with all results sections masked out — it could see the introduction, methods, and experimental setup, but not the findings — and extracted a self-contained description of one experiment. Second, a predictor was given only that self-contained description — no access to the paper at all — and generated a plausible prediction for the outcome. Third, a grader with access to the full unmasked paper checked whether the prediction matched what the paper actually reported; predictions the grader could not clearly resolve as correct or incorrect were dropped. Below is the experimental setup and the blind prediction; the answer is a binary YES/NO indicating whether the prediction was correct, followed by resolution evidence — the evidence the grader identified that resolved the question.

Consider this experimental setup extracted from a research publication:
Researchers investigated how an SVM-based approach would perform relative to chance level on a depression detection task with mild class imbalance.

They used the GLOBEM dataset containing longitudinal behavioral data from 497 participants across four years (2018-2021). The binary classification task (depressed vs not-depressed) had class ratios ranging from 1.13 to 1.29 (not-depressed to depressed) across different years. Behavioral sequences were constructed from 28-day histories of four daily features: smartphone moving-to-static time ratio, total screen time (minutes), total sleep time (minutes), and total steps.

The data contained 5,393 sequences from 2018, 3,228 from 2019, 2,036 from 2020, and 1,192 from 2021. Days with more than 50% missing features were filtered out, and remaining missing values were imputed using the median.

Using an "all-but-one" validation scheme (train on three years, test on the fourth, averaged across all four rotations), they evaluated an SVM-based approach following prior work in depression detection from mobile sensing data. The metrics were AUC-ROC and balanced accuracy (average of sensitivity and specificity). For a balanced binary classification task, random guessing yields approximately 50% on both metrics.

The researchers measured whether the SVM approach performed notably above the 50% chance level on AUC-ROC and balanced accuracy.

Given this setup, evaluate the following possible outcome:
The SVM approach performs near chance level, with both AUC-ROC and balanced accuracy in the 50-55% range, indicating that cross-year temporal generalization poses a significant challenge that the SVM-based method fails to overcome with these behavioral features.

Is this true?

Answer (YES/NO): NO